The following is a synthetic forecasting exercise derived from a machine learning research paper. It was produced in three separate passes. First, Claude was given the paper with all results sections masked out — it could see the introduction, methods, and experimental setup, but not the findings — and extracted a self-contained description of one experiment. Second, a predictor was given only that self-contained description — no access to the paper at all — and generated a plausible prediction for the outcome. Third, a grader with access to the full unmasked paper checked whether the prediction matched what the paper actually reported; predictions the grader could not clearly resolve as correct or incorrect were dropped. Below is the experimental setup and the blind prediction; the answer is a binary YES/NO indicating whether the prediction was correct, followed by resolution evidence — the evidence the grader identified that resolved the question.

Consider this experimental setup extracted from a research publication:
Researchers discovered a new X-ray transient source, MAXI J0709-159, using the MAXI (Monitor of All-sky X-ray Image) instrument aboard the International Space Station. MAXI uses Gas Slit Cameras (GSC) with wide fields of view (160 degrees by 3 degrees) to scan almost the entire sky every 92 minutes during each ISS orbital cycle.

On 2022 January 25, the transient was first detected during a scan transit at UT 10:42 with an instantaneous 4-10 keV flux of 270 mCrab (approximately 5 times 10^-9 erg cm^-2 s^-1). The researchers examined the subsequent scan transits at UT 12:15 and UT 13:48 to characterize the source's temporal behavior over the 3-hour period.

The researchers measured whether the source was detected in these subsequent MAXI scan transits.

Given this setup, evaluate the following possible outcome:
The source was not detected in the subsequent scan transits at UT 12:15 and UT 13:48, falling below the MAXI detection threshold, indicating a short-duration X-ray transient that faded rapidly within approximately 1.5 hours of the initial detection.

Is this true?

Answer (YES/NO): NO